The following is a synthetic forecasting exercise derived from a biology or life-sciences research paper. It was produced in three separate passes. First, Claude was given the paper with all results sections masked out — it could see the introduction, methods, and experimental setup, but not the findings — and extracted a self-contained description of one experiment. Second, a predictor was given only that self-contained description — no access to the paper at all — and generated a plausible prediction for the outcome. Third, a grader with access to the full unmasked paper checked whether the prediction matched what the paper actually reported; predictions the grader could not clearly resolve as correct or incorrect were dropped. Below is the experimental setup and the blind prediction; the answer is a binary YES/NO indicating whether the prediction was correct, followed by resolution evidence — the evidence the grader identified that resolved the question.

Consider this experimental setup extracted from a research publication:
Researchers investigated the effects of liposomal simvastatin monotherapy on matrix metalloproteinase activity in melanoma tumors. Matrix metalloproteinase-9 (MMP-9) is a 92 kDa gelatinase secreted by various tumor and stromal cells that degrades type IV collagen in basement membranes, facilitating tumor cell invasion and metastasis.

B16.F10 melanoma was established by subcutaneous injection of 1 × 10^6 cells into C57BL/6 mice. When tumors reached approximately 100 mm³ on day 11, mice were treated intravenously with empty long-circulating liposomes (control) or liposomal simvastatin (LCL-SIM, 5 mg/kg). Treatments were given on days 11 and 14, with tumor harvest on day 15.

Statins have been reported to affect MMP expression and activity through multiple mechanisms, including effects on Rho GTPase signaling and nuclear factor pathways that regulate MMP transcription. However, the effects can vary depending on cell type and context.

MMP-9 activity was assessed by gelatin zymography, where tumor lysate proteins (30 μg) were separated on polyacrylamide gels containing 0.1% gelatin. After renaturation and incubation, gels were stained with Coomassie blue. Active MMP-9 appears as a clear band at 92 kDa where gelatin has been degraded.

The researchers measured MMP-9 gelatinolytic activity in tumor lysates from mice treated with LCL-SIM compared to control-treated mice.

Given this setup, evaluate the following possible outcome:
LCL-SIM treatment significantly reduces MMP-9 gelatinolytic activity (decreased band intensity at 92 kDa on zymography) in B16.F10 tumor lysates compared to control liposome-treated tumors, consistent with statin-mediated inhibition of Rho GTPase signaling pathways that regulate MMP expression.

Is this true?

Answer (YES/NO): NO